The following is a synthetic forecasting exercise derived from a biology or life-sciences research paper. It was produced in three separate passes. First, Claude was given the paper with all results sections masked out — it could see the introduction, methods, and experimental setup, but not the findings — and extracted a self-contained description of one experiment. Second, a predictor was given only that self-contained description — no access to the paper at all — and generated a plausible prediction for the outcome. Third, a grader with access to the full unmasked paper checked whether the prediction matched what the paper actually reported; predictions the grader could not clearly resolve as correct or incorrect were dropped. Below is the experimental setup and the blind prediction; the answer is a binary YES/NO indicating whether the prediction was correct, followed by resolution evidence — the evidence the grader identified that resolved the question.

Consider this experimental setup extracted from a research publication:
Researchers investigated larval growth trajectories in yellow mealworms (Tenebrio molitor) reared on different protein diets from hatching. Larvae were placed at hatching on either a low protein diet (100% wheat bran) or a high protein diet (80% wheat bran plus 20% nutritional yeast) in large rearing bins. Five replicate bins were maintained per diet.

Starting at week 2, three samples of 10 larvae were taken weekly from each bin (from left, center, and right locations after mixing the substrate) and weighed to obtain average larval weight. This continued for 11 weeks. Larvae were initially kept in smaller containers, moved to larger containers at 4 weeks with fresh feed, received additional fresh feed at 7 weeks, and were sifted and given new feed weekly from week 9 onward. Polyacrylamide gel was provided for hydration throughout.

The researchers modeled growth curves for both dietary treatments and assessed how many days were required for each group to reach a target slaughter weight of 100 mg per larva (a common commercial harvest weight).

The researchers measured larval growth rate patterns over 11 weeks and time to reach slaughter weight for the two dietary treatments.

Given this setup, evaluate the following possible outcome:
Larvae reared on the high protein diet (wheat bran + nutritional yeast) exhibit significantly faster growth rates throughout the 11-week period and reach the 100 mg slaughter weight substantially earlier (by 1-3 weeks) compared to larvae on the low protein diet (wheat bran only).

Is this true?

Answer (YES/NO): YES